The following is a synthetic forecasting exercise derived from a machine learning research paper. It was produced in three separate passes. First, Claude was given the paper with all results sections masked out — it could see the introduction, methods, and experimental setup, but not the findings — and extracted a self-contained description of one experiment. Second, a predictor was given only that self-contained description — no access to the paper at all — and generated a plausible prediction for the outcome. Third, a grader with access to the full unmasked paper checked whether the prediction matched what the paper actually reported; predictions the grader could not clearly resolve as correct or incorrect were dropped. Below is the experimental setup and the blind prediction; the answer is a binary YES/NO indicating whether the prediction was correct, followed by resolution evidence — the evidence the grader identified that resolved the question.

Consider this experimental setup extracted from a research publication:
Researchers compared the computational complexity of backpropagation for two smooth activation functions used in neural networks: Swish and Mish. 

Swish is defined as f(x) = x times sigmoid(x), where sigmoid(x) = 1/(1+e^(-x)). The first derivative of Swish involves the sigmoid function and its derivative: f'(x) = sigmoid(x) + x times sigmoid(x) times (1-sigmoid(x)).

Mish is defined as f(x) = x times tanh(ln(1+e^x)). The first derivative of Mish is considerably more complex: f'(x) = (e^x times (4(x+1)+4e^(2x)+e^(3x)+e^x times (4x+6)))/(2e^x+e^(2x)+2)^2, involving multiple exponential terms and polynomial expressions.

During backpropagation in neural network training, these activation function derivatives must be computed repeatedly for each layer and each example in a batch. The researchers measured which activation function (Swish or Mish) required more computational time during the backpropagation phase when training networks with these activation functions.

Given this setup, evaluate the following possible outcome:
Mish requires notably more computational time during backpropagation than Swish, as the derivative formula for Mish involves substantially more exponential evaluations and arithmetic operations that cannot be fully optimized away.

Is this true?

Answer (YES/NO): YES